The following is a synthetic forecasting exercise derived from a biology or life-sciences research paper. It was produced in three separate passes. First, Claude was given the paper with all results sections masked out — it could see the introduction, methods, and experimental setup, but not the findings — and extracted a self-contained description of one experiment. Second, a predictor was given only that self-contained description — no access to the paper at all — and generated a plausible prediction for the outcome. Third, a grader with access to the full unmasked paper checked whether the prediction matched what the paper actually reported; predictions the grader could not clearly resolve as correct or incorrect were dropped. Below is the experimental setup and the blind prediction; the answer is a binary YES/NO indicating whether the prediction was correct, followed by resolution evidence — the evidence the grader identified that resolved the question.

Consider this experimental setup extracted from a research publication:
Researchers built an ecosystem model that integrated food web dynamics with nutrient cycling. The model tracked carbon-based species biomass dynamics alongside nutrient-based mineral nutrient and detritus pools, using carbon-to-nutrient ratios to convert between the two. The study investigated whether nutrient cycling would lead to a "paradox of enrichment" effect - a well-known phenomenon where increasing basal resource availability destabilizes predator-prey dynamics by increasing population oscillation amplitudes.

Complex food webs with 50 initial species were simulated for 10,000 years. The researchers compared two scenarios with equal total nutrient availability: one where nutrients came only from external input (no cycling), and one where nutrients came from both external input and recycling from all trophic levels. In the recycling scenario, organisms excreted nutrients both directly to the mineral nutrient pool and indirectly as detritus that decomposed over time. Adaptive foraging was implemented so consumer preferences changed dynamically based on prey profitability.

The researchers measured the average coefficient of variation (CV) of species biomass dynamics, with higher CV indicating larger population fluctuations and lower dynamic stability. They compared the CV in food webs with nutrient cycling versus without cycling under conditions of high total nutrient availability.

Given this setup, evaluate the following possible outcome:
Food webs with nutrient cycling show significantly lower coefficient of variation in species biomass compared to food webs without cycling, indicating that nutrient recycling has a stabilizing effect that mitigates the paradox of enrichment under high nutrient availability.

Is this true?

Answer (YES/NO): NO